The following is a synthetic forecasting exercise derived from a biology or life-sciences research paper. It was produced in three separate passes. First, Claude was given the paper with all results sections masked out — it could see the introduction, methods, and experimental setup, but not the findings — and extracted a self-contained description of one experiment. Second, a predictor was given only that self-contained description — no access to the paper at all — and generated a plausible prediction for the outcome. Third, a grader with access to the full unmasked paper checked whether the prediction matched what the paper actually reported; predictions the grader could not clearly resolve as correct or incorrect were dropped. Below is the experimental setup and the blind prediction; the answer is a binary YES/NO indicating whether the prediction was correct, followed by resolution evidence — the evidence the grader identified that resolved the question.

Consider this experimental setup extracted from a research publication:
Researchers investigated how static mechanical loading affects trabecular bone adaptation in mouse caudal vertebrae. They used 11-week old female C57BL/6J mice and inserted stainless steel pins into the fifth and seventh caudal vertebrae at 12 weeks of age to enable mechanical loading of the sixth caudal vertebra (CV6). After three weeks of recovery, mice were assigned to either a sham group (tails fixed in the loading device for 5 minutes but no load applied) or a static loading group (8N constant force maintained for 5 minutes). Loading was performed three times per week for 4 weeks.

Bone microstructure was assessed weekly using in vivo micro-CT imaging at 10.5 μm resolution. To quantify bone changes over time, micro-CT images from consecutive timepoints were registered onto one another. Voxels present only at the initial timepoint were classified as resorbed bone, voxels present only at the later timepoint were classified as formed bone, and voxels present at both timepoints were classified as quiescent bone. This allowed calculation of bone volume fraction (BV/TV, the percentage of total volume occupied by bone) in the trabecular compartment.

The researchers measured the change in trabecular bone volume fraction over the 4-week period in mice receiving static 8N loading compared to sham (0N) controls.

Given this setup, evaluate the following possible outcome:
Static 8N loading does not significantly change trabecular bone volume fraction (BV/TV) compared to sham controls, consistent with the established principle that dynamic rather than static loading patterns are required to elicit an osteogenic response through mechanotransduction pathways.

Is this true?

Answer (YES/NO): NO